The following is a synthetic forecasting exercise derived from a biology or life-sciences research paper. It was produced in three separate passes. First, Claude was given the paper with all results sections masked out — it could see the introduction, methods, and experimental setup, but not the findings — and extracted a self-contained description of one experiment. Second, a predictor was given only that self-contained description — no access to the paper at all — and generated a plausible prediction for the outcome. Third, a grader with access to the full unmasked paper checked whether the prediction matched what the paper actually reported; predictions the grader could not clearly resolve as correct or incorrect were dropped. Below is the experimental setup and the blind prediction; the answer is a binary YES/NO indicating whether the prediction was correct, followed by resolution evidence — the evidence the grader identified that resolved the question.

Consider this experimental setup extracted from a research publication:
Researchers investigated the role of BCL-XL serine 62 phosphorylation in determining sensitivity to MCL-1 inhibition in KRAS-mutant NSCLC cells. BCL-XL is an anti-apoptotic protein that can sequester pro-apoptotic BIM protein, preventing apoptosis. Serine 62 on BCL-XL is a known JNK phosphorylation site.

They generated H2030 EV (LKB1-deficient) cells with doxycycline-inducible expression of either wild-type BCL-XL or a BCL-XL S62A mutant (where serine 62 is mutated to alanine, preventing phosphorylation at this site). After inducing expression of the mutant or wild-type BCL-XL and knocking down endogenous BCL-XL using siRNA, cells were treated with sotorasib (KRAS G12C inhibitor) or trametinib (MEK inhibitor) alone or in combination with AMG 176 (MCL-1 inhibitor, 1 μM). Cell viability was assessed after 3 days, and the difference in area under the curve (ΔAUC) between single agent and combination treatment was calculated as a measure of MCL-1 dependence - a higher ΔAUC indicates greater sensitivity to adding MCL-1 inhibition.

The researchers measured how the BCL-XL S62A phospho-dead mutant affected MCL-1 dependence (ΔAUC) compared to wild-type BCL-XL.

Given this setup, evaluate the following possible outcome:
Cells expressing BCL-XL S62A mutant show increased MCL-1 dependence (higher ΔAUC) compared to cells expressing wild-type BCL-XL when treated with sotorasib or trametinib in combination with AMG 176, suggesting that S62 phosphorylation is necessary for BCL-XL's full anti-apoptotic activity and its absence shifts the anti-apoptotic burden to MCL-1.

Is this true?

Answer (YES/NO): NO